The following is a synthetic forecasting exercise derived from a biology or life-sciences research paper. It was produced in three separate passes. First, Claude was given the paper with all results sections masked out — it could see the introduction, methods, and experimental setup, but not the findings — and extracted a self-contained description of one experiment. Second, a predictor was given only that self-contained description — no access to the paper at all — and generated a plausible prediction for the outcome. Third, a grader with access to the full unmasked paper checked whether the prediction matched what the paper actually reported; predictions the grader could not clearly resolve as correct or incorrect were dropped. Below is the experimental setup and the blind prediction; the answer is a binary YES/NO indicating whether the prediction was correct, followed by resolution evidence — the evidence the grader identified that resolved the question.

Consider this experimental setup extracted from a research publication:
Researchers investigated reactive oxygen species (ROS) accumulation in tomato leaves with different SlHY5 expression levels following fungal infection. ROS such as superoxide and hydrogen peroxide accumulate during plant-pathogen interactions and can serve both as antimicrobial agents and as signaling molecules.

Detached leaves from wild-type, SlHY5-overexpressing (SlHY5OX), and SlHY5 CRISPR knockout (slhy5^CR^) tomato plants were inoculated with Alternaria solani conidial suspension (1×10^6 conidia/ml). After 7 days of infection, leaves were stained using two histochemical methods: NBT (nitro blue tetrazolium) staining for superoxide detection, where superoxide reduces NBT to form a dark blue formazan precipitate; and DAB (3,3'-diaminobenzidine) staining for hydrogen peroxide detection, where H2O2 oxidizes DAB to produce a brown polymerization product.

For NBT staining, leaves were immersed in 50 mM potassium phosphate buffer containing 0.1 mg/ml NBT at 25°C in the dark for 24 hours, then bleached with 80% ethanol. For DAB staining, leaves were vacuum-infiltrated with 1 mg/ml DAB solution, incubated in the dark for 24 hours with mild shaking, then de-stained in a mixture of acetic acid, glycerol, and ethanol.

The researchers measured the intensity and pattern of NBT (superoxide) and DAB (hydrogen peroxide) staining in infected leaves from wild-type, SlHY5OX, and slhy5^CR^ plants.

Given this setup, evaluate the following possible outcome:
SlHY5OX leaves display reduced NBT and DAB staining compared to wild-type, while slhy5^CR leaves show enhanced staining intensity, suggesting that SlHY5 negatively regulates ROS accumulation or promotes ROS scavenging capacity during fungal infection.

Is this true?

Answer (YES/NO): YES